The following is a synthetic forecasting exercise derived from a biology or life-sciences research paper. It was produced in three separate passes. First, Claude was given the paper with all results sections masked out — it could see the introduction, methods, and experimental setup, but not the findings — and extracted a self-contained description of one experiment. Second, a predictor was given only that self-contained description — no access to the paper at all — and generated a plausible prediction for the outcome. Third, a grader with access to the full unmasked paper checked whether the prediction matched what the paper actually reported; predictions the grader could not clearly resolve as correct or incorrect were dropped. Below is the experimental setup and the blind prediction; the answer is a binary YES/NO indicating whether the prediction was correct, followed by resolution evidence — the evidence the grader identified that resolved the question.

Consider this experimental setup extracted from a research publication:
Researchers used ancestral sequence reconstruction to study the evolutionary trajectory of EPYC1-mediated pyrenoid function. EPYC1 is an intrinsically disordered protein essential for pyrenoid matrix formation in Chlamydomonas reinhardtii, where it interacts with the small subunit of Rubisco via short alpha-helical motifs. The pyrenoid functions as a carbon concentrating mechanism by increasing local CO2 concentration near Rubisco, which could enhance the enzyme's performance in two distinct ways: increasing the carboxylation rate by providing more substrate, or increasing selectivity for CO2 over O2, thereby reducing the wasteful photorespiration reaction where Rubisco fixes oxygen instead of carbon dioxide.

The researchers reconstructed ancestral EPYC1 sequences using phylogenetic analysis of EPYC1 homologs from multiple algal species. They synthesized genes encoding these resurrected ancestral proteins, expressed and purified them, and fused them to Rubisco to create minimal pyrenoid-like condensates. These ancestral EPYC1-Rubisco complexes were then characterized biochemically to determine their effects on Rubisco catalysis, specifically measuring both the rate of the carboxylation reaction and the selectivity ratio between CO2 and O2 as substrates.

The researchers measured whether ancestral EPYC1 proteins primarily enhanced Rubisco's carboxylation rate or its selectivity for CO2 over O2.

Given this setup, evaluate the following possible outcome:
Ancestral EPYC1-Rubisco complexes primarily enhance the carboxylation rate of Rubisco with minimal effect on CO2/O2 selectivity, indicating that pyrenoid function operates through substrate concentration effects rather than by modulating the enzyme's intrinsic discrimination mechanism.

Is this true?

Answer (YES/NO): YES